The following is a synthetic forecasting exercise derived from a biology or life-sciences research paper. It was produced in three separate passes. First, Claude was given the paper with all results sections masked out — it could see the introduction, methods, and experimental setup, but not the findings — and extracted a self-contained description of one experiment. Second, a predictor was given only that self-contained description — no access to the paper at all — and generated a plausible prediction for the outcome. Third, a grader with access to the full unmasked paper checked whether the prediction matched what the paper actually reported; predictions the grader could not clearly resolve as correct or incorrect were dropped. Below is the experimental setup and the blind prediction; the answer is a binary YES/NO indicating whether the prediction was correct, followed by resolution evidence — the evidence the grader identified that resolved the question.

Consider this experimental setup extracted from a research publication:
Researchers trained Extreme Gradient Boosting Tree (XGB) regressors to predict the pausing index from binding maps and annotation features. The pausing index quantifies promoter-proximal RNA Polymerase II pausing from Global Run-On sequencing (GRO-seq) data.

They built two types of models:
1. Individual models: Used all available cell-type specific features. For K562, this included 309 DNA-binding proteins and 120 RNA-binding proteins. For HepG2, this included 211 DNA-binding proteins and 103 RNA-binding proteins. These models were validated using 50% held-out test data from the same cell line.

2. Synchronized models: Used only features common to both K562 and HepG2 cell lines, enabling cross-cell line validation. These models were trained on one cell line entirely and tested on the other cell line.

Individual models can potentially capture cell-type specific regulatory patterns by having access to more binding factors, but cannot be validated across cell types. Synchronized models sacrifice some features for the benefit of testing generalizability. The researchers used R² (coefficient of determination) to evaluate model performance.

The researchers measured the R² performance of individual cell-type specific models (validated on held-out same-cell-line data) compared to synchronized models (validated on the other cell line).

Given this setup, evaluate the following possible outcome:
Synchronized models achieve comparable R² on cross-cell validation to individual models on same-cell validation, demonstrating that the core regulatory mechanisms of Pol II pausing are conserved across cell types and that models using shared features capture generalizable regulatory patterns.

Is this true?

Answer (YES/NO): NO